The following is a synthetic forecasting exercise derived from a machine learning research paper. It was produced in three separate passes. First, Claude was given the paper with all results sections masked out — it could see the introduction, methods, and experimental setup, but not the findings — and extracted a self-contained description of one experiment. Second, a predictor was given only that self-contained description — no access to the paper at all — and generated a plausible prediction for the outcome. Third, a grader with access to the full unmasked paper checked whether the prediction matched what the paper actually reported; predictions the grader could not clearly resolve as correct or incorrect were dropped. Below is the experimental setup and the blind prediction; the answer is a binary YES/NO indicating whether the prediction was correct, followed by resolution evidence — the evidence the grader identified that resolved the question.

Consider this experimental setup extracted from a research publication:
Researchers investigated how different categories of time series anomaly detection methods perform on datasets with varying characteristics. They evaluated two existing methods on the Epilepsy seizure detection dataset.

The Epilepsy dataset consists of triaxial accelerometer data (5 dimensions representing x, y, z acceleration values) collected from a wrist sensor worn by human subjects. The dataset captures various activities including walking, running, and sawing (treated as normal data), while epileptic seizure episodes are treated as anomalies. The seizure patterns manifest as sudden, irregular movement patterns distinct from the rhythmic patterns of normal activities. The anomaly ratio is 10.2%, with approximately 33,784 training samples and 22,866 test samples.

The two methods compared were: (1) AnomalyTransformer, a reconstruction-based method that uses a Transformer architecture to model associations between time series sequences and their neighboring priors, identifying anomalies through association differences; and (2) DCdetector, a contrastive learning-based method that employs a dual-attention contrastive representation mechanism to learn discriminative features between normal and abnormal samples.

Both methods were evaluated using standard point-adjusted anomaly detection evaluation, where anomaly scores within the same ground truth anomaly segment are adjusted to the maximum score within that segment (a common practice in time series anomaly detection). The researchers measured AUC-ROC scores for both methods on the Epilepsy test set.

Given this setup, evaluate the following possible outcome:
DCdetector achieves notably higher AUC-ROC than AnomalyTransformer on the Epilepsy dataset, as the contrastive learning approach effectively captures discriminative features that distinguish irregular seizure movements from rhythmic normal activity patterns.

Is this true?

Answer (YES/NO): NO